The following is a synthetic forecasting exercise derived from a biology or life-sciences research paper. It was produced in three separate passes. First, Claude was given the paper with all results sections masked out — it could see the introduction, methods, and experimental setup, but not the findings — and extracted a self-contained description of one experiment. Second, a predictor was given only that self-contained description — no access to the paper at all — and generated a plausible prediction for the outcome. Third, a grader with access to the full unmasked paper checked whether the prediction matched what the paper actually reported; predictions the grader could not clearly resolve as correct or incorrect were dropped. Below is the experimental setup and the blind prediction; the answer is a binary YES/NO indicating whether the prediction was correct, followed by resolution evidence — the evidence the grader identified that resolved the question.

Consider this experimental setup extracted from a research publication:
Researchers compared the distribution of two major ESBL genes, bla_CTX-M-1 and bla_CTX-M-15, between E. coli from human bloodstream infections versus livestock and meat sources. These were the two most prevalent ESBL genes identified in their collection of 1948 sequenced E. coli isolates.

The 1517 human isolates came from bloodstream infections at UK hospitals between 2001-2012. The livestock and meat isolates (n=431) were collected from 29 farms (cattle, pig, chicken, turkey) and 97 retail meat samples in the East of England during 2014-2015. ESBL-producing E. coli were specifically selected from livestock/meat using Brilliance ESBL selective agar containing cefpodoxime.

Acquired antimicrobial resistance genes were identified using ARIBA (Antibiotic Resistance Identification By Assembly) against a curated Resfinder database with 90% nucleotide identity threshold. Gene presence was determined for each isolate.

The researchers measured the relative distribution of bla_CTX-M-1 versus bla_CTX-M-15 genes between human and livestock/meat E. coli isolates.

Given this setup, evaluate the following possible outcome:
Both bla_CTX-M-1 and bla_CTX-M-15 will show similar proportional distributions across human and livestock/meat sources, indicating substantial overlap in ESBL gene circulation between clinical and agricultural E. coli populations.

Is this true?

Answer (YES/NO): NO